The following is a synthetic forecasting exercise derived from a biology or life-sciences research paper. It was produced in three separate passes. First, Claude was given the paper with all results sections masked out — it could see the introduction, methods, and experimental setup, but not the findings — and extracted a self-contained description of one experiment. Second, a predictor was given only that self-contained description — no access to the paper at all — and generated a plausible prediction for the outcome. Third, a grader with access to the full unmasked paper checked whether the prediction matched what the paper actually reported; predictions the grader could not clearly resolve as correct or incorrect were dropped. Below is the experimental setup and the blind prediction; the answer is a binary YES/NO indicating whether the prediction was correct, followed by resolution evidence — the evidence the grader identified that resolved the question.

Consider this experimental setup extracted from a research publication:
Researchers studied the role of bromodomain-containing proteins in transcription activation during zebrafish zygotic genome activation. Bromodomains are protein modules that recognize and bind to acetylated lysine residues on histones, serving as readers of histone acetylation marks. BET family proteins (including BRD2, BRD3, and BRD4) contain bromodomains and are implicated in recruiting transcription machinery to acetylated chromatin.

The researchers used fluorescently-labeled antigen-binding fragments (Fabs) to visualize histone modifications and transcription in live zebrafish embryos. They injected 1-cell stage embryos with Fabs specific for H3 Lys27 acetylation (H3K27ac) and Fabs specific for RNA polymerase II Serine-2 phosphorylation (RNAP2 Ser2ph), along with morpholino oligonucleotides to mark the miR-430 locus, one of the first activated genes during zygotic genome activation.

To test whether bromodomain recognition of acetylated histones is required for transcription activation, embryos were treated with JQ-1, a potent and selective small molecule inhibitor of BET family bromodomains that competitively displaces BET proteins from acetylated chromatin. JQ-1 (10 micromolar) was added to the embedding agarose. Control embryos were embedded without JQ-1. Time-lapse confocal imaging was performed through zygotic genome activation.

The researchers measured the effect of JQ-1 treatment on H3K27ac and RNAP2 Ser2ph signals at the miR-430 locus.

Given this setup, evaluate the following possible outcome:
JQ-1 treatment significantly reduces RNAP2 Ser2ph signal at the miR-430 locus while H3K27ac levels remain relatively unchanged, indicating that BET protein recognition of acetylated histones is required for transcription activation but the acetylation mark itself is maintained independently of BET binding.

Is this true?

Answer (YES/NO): NO